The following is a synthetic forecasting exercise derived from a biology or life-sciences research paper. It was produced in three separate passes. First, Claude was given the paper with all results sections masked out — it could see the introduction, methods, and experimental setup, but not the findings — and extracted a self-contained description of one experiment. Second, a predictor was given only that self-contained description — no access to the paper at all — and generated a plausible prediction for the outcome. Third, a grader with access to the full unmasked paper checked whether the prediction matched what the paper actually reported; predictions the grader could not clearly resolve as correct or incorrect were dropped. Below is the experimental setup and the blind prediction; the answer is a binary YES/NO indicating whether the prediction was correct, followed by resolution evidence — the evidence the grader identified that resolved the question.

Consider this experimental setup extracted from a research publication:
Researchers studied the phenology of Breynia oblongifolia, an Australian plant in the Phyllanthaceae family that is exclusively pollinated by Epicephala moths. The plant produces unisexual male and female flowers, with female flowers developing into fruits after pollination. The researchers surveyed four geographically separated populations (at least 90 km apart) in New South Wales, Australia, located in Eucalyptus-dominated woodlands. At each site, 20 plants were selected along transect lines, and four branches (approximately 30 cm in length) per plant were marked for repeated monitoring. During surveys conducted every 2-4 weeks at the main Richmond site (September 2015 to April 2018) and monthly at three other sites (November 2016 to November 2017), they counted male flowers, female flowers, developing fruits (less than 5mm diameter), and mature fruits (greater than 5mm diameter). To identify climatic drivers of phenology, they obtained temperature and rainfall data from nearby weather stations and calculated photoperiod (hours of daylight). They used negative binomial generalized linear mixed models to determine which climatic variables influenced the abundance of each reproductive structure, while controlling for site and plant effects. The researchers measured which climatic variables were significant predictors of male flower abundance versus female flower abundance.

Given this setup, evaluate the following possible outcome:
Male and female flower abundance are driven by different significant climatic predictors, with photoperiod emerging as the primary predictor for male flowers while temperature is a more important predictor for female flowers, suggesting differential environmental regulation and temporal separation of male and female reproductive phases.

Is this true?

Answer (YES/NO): NO